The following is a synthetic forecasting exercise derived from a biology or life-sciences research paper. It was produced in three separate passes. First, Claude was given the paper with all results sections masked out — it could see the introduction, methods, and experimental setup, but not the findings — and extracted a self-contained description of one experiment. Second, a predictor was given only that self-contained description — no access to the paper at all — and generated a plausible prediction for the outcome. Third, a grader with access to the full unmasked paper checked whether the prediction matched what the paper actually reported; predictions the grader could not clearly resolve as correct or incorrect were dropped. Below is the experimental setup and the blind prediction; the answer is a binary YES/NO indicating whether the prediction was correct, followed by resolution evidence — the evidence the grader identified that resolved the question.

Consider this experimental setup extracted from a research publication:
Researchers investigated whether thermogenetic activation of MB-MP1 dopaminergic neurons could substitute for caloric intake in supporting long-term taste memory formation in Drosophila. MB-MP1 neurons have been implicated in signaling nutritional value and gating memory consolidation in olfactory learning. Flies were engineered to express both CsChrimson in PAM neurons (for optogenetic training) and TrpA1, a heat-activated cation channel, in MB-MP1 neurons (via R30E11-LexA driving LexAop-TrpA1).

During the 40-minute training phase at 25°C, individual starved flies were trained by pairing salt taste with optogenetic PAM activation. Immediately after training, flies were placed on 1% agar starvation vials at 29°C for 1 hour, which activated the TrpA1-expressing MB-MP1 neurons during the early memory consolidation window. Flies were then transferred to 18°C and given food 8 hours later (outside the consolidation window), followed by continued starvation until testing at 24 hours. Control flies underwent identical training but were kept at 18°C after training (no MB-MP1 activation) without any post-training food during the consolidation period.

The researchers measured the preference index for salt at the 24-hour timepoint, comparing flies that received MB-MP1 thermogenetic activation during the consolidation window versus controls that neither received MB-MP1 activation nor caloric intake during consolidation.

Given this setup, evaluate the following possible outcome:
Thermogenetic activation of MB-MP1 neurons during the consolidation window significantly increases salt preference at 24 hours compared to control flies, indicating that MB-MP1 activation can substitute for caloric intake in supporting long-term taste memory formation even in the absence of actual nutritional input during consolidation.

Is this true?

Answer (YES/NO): YES